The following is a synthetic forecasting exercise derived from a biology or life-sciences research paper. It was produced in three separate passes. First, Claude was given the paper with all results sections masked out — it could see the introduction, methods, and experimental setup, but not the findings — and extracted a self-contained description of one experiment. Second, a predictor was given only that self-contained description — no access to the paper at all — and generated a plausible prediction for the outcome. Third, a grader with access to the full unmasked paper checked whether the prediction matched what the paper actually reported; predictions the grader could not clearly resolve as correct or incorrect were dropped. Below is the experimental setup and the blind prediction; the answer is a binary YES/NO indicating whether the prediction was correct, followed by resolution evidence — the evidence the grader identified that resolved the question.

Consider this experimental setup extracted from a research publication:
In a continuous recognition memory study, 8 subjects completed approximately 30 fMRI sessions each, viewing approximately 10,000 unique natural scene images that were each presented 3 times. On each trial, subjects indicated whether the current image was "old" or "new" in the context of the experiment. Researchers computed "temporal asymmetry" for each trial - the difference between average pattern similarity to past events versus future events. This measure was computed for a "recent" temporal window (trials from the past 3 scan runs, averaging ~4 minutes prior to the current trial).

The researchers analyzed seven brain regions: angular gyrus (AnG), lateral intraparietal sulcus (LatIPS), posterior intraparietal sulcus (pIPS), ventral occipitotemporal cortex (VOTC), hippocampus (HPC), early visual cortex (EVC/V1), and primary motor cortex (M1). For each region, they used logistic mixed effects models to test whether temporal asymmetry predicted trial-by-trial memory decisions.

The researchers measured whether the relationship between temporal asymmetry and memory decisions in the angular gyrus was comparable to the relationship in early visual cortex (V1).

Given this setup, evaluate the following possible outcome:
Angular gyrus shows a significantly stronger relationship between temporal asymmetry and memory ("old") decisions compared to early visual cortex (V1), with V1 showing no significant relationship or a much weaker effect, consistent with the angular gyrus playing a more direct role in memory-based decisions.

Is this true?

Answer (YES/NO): NO